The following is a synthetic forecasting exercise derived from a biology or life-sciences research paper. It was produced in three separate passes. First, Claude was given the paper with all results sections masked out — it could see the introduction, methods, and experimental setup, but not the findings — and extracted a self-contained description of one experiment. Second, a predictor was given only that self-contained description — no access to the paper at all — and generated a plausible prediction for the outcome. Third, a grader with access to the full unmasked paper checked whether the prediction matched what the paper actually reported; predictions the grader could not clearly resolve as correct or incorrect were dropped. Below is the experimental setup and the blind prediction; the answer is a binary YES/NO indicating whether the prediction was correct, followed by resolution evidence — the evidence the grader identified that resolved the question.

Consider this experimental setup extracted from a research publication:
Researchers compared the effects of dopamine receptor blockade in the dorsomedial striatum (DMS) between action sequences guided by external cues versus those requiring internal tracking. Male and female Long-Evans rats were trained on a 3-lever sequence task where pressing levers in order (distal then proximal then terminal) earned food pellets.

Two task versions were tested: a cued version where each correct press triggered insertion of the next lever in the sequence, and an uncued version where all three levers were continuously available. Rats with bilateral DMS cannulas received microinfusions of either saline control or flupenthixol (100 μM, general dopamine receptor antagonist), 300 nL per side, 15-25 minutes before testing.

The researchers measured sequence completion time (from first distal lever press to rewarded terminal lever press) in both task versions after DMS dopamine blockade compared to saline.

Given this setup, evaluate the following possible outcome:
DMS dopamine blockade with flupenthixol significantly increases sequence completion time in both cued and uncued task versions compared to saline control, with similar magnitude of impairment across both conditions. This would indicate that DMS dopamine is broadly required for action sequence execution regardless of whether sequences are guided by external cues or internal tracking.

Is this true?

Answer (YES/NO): YES